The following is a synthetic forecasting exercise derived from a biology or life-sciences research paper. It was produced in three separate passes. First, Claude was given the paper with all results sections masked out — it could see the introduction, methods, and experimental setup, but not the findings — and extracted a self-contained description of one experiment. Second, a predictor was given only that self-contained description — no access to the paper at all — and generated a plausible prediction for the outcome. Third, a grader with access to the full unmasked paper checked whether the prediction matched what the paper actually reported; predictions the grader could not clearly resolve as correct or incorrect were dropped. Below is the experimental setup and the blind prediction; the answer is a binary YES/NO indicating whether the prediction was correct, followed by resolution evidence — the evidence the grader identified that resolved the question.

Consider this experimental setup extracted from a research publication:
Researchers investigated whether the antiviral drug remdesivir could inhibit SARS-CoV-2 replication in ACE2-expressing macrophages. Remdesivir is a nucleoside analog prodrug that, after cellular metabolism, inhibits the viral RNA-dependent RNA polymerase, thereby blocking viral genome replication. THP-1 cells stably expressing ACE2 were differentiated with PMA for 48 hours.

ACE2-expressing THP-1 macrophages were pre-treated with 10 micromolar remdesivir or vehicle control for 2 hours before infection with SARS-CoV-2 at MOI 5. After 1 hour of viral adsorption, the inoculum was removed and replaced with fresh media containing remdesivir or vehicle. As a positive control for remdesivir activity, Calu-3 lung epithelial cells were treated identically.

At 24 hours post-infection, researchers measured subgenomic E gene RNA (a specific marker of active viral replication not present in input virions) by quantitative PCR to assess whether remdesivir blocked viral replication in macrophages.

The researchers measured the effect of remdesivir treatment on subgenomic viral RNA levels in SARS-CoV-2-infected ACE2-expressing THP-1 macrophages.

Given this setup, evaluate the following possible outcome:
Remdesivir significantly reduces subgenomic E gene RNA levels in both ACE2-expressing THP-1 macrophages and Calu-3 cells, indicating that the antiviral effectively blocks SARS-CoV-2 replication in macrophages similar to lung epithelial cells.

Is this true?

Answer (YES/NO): NO